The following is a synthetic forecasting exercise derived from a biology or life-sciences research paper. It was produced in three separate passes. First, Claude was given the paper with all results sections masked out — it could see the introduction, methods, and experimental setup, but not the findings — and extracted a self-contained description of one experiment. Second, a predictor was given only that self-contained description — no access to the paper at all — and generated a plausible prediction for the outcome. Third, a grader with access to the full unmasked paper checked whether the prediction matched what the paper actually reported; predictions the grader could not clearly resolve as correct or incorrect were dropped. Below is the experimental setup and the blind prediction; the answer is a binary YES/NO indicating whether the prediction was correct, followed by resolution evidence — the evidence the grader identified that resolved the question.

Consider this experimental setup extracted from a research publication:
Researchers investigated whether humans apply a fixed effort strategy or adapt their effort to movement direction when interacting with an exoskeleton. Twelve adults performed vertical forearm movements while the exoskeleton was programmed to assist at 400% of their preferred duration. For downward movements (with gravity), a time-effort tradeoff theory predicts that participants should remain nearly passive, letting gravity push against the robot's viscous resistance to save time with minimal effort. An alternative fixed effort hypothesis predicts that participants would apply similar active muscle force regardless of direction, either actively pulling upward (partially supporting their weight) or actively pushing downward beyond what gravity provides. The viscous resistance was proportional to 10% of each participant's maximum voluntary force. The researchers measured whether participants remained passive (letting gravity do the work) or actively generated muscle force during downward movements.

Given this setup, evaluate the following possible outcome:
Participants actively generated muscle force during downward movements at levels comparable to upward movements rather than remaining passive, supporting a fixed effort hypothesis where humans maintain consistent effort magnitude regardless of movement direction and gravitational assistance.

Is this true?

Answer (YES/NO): NO